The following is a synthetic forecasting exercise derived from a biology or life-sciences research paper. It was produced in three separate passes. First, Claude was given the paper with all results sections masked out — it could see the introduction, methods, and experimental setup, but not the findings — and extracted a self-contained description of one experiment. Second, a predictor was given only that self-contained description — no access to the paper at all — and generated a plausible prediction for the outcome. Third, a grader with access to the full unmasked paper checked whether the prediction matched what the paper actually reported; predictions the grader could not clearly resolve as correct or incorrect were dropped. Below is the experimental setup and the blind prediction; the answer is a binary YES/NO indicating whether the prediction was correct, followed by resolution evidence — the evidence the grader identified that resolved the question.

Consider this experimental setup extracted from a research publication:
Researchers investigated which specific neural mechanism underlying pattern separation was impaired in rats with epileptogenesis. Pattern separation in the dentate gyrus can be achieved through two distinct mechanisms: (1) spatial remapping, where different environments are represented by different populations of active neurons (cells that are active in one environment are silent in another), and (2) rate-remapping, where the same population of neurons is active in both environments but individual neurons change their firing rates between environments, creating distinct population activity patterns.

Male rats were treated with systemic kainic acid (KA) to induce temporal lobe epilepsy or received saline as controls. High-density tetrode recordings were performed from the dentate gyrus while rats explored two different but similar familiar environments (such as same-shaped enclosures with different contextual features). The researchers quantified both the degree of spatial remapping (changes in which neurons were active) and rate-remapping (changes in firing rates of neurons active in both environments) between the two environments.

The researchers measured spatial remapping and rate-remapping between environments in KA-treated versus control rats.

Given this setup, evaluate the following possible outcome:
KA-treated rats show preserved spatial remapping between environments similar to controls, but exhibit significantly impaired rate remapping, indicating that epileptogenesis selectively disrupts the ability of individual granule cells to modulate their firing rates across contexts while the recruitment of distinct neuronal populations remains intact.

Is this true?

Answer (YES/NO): YES